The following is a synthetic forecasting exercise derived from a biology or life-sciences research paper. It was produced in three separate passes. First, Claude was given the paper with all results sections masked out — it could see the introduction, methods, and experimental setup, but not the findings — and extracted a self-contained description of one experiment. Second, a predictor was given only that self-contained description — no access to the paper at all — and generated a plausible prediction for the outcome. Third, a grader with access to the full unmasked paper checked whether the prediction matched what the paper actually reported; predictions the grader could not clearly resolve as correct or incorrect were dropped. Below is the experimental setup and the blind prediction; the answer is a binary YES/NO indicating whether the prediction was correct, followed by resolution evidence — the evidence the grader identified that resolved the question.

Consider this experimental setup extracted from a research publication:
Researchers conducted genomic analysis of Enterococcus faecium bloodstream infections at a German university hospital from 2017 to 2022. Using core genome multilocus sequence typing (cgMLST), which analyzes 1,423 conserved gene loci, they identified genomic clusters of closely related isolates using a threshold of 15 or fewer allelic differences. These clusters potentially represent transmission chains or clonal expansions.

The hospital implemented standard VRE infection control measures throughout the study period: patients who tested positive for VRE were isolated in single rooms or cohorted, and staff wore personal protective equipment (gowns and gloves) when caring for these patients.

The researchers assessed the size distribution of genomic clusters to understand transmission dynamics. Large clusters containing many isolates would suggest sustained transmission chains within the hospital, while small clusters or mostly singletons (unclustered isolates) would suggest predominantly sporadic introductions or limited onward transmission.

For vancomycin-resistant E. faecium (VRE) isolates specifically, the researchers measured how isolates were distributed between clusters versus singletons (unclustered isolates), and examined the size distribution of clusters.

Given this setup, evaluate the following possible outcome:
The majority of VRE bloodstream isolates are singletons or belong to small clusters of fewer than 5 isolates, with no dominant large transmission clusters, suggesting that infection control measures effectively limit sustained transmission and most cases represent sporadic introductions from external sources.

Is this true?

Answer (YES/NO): NO